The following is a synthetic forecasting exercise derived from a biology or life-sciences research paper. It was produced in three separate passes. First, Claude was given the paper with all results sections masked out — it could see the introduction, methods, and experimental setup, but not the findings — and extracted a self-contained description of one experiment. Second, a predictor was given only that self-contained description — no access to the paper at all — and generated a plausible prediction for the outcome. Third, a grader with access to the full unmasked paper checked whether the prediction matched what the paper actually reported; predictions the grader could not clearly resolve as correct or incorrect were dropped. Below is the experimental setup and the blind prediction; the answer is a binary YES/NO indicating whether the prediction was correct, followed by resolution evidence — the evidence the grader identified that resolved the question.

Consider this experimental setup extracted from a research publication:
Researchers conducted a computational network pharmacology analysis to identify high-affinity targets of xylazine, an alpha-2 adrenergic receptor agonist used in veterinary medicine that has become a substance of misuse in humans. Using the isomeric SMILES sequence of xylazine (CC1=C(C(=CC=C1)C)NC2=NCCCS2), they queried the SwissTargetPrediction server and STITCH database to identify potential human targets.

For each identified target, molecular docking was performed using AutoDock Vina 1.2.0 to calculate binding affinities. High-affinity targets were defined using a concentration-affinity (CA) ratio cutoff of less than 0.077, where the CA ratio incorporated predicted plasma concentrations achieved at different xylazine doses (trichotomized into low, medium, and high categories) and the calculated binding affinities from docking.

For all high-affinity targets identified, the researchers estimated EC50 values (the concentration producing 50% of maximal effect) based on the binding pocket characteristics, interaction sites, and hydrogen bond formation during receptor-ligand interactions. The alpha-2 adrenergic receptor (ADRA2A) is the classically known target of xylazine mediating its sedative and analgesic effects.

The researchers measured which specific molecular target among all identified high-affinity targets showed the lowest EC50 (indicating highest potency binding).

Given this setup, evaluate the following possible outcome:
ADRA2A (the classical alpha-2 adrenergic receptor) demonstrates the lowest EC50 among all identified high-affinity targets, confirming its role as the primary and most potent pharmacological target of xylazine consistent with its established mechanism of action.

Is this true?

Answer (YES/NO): NO